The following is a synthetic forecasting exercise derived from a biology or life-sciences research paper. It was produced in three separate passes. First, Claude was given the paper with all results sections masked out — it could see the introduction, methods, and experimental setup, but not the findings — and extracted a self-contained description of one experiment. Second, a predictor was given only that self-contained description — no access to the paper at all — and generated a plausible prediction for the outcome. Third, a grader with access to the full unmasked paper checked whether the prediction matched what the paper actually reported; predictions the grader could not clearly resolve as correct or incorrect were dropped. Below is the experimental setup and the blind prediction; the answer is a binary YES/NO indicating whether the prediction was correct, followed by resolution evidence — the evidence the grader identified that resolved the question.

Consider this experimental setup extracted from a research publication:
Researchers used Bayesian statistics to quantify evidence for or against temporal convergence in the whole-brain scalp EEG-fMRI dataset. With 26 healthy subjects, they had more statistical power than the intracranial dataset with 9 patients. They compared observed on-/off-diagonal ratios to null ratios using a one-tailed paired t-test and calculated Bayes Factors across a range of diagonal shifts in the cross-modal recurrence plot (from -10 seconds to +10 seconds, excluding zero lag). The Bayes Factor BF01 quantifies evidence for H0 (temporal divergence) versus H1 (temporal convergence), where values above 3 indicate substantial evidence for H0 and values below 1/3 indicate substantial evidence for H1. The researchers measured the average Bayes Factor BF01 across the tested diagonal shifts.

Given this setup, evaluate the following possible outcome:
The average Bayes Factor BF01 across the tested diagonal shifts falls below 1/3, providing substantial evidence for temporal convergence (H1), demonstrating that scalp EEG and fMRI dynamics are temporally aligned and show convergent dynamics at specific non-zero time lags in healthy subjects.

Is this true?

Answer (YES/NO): NO